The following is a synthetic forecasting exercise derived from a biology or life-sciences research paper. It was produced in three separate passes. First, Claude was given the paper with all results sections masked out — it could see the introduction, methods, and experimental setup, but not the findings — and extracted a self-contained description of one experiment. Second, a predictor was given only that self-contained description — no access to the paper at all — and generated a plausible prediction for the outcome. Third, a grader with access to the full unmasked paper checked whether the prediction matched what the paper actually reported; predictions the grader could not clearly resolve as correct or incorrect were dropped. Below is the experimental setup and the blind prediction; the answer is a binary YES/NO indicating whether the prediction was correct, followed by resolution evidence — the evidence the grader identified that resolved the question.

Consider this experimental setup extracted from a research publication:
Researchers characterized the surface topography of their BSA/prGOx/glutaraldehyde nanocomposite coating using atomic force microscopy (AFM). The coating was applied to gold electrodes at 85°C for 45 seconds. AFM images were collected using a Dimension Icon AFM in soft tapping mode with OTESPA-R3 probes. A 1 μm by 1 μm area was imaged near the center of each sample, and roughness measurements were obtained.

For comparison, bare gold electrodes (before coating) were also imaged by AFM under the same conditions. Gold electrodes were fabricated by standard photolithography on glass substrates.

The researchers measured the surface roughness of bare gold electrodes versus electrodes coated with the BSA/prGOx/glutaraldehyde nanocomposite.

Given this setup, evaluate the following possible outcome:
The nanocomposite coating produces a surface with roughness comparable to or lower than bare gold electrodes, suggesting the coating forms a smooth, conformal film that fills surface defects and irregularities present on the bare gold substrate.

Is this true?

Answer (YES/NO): NO